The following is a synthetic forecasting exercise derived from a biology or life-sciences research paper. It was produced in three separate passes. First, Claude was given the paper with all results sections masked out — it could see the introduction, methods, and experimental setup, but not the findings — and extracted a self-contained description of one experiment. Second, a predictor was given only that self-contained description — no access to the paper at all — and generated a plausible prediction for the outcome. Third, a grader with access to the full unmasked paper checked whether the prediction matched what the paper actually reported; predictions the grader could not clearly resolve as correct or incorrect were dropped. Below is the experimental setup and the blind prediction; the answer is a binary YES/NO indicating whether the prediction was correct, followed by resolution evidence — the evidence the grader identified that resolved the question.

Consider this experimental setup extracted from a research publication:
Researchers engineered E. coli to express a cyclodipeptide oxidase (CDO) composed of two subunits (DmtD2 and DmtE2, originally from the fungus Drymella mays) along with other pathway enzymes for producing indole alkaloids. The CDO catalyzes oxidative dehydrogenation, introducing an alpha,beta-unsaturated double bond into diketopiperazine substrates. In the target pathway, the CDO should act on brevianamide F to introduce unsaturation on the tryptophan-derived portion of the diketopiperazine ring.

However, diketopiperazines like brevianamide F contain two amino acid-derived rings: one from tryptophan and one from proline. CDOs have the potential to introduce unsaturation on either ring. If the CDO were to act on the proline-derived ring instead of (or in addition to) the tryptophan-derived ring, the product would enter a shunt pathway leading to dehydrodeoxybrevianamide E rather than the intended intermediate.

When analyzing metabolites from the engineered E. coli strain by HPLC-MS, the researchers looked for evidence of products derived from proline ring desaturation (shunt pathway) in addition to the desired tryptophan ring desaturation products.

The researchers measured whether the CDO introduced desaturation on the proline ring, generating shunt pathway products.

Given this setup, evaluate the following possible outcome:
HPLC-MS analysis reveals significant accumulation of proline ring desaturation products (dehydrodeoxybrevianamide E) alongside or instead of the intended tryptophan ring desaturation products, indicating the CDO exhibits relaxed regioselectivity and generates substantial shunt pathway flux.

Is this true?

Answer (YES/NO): NO